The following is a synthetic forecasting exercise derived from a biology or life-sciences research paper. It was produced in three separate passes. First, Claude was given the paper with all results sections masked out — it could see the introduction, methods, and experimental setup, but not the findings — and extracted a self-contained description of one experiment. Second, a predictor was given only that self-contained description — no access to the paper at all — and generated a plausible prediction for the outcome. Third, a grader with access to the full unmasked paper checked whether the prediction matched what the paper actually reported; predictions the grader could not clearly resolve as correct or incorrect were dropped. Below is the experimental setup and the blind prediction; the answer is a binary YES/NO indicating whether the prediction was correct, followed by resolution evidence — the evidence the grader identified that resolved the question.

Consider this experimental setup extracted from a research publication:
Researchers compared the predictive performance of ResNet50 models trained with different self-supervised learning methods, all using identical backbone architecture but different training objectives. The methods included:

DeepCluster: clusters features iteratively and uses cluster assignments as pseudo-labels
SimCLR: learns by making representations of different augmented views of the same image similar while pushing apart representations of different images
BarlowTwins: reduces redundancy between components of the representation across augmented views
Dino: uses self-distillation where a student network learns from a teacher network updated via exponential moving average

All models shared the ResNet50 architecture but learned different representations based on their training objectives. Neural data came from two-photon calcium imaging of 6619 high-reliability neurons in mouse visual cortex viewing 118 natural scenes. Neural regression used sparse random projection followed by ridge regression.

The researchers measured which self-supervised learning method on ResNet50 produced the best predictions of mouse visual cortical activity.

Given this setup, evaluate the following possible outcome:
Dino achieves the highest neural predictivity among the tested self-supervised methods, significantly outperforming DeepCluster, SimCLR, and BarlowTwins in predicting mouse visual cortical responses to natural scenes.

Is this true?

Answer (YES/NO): NO